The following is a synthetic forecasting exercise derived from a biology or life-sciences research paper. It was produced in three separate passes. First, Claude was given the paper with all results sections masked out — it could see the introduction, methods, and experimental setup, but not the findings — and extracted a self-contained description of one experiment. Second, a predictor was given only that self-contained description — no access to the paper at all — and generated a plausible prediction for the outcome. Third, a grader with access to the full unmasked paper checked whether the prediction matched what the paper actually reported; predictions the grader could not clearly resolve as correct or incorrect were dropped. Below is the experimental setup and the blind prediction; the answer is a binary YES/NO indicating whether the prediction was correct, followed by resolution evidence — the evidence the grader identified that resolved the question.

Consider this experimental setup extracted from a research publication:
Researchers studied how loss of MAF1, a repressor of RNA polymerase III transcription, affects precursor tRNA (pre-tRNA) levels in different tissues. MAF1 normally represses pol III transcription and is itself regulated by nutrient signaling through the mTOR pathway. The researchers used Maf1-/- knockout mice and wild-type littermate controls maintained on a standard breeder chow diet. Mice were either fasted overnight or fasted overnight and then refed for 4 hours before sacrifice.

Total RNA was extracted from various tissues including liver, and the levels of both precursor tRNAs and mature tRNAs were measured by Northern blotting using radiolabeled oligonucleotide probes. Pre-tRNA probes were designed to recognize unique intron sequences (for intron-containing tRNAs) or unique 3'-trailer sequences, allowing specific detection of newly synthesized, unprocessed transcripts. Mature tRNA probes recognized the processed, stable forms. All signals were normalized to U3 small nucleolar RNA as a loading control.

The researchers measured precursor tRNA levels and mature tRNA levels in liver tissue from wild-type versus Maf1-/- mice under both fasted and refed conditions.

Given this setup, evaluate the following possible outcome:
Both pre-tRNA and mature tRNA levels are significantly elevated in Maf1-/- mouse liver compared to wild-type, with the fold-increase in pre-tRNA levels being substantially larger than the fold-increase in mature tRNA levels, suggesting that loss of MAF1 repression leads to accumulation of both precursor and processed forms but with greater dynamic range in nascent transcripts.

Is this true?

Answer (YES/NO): NO